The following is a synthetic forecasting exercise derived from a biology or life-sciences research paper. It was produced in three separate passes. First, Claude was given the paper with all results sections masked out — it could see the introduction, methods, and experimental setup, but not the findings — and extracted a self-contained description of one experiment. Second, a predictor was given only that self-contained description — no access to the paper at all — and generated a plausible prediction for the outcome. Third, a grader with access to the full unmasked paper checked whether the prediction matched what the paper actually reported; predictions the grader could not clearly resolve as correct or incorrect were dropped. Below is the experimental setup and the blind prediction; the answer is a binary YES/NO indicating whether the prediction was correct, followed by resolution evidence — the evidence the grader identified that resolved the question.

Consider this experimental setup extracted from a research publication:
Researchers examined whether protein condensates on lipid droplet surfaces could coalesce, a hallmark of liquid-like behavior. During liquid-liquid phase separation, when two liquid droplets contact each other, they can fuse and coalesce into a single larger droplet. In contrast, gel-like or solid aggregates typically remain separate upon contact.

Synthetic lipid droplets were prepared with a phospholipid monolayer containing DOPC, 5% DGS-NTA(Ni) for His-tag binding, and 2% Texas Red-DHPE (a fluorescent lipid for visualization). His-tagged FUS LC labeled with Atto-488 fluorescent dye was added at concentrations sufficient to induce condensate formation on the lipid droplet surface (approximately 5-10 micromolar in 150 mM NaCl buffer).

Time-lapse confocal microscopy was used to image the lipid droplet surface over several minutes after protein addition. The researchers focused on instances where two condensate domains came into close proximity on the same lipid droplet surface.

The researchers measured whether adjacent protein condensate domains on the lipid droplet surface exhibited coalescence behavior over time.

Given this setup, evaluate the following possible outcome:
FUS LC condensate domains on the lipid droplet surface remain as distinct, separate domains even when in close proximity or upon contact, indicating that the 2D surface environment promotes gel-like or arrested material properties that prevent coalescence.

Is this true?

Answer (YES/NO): NO